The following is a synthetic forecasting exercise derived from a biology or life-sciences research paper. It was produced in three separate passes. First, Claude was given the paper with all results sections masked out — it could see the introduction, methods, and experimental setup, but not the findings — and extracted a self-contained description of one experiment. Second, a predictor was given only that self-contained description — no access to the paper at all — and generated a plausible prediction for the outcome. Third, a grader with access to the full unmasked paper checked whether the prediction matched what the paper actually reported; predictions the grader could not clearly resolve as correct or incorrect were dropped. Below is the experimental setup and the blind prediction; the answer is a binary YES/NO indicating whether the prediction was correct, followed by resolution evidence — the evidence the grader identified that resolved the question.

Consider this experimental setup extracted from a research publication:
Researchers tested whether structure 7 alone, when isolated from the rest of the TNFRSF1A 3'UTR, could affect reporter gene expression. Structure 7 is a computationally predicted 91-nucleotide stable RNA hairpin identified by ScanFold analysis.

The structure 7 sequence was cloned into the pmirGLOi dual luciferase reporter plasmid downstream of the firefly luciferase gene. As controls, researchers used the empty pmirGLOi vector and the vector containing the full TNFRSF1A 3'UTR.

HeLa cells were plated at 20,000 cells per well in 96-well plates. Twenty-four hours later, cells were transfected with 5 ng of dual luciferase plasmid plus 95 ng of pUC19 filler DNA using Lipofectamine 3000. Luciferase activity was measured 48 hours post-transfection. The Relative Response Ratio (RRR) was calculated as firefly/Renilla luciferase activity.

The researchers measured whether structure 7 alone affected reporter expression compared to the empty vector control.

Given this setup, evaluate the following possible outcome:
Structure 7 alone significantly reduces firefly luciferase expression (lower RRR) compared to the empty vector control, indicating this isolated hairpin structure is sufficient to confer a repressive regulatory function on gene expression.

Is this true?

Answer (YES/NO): YES